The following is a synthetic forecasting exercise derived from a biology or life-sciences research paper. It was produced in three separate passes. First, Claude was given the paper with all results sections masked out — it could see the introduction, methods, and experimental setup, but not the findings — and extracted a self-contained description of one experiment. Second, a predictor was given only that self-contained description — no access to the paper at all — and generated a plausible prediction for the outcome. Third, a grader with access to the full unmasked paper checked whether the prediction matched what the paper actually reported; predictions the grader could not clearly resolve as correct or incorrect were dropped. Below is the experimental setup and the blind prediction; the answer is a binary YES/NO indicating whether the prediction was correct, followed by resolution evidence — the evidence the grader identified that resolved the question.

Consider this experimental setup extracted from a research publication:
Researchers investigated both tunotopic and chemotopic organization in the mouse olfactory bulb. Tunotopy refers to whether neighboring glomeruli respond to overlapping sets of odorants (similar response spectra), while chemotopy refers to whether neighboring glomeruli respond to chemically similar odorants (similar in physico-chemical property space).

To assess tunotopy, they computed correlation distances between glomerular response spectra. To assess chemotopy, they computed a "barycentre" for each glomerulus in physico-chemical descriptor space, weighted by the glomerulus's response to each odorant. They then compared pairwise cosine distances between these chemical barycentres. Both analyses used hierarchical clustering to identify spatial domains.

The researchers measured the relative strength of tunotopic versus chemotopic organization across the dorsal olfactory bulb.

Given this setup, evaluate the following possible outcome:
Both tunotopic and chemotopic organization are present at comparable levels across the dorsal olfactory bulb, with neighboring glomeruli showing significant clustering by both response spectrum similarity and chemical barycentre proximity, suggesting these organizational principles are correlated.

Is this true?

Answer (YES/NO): NO